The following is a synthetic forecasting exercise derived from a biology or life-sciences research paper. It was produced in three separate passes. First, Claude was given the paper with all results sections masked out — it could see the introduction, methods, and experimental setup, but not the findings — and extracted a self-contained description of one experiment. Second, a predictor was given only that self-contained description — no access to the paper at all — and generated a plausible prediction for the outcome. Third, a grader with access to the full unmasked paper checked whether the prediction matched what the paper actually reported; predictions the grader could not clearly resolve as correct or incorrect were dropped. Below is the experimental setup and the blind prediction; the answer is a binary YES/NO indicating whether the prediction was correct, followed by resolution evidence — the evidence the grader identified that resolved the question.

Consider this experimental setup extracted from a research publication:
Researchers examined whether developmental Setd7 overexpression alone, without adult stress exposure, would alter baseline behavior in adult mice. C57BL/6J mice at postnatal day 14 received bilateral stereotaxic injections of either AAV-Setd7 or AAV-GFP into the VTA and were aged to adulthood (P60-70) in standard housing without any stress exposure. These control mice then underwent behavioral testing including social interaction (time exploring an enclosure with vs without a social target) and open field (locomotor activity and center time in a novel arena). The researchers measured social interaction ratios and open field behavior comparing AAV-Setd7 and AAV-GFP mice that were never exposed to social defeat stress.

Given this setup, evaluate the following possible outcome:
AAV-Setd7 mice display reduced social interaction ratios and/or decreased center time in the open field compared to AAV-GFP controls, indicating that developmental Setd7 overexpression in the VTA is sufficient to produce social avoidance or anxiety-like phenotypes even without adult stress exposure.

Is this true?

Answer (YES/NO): NO